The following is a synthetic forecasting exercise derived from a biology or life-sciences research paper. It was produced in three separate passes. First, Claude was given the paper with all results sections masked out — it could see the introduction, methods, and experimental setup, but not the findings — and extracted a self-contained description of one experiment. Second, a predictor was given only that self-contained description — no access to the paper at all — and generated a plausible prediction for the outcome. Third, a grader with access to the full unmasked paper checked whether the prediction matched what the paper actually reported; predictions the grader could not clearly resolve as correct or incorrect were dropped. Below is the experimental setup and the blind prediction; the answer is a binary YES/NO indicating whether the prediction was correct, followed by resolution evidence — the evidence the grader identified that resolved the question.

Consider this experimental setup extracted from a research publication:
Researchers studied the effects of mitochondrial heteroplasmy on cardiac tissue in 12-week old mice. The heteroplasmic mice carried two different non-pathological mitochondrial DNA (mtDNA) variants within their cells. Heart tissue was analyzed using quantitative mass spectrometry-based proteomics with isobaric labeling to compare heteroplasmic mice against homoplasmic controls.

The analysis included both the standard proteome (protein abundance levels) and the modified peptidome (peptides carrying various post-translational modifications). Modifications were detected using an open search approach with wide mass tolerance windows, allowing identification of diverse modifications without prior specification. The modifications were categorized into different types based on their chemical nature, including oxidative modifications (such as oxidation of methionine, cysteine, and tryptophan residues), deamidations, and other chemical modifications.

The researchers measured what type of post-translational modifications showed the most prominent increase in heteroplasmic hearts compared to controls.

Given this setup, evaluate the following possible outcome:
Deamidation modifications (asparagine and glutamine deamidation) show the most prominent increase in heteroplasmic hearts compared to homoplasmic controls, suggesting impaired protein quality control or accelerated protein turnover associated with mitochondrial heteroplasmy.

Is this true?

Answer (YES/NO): NO